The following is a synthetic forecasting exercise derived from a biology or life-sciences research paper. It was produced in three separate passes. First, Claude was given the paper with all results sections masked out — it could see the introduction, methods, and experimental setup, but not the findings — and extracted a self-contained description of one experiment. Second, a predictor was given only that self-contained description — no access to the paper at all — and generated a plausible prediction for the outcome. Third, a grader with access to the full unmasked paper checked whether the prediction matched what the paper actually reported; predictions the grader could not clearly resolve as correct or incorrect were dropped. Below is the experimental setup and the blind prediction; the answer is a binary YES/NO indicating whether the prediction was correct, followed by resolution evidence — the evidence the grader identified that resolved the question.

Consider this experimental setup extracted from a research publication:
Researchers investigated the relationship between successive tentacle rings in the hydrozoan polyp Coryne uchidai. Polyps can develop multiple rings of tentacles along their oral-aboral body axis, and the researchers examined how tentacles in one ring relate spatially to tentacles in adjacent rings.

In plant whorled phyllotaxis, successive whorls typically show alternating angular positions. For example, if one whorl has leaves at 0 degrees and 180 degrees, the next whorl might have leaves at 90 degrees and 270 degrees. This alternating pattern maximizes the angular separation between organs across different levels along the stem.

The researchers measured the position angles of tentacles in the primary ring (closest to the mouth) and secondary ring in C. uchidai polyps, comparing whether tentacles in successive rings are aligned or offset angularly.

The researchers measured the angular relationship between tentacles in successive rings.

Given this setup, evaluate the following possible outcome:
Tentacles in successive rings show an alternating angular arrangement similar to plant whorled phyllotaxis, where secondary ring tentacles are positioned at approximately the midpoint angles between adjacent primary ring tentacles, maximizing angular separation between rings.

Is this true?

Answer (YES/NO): YES